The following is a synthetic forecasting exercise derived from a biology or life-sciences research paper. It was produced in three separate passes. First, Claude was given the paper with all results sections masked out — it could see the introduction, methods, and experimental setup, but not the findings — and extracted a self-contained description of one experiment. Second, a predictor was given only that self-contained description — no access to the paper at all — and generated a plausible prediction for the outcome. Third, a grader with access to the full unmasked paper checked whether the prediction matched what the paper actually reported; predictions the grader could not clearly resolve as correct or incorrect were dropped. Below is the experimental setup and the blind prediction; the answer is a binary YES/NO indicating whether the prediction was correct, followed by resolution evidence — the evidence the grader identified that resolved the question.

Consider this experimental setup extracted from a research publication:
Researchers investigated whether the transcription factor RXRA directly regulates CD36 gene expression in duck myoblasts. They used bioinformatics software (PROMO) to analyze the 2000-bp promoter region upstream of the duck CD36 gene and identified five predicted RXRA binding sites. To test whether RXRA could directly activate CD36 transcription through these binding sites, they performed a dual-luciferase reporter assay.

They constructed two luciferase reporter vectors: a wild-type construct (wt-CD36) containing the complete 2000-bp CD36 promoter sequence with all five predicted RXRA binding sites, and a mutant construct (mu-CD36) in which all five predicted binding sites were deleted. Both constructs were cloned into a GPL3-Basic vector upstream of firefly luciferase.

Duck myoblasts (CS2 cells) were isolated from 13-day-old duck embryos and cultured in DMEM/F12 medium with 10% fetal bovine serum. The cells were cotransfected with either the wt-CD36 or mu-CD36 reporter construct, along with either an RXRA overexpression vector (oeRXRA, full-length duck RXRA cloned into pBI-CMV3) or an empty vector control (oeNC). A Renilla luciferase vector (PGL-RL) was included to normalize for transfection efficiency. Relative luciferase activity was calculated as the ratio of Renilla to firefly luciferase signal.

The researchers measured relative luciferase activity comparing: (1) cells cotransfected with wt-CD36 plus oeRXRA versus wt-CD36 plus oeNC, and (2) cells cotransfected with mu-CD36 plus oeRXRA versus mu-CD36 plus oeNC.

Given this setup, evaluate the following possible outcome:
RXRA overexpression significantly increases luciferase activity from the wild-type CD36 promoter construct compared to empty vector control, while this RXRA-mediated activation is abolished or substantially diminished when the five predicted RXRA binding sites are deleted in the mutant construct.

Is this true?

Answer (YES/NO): YES